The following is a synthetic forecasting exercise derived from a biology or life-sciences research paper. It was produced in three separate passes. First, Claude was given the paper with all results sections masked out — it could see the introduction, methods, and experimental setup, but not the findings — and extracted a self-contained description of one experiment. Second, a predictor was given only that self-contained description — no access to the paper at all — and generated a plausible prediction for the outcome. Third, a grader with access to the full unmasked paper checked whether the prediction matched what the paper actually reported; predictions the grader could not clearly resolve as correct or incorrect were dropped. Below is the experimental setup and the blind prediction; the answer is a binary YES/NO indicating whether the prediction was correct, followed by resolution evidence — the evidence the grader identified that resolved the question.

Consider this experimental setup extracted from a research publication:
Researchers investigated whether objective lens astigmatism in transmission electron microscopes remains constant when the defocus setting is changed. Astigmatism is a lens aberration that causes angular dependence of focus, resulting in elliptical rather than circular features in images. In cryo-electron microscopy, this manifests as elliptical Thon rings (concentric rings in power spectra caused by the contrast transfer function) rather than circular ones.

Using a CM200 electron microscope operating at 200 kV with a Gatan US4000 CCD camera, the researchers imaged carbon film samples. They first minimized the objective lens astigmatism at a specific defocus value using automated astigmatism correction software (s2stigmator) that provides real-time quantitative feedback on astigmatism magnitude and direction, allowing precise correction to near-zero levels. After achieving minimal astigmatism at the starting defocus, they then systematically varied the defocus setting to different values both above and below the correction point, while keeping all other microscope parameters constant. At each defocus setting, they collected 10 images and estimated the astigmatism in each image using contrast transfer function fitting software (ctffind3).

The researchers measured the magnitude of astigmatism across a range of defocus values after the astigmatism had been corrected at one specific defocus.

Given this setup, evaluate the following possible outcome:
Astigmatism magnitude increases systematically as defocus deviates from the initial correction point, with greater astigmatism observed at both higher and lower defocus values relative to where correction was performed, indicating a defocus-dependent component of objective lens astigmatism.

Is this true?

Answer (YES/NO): YES